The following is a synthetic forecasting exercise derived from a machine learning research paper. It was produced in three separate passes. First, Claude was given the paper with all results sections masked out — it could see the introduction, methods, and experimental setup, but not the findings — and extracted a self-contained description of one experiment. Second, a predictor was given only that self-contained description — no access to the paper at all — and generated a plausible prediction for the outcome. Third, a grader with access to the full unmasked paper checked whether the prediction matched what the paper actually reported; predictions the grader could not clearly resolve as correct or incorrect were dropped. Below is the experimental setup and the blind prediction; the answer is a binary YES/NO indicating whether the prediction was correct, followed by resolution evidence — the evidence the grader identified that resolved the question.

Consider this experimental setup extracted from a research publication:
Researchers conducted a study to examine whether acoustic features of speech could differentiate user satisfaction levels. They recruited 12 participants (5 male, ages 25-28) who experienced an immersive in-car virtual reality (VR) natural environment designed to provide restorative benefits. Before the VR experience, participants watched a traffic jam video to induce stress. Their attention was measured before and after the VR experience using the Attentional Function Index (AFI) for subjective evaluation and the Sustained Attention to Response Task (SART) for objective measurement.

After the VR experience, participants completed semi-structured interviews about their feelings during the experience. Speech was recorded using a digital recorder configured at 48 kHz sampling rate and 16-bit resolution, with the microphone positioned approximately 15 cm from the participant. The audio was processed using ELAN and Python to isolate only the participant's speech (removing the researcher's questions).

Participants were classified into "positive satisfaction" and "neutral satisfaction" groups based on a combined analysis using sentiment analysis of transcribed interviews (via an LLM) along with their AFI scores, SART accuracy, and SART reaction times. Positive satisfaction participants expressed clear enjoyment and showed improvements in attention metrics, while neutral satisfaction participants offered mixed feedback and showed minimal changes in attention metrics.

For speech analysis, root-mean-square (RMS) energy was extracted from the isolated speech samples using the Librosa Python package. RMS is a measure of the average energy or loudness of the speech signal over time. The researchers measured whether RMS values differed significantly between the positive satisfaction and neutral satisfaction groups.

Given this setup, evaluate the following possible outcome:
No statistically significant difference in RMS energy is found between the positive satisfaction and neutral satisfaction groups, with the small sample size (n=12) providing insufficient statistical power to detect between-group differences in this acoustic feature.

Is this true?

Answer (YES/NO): NO